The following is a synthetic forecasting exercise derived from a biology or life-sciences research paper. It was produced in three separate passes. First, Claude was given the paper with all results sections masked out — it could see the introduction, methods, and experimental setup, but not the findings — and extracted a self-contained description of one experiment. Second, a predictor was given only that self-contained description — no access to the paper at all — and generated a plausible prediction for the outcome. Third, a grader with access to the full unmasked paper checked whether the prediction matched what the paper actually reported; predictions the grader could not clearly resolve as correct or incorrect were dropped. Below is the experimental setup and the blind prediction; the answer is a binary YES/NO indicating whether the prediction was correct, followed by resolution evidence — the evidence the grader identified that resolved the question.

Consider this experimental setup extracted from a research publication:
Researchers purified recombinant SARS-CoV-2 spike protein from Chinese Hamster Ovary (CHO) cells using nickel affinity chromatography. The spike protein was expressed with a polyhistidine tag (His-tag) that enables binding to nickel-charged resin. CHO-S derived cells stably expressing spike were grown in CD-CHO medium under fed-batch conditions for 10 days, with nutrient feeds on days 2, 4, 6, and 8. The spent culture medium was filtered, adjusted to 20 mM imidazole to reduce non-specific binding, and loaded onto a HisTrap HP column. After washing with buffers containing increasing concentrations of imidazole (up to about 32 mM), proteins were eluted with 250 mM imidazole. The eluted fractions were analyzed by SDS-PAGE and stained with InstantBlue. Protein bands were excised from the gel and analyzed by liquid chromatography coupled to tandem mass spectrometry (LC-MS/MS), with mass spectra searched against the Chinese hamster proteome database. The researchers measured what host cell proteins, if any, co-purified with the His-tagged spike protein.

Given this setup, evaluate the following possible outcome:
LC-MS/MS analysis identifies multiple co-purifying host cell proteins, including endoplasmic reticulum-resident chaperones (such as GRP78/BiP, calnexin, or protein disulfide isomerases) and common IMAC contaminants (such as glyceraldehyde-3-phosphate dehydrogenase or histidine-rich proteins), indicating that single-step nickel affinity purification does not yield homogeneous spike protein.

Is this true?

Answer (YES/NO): NO